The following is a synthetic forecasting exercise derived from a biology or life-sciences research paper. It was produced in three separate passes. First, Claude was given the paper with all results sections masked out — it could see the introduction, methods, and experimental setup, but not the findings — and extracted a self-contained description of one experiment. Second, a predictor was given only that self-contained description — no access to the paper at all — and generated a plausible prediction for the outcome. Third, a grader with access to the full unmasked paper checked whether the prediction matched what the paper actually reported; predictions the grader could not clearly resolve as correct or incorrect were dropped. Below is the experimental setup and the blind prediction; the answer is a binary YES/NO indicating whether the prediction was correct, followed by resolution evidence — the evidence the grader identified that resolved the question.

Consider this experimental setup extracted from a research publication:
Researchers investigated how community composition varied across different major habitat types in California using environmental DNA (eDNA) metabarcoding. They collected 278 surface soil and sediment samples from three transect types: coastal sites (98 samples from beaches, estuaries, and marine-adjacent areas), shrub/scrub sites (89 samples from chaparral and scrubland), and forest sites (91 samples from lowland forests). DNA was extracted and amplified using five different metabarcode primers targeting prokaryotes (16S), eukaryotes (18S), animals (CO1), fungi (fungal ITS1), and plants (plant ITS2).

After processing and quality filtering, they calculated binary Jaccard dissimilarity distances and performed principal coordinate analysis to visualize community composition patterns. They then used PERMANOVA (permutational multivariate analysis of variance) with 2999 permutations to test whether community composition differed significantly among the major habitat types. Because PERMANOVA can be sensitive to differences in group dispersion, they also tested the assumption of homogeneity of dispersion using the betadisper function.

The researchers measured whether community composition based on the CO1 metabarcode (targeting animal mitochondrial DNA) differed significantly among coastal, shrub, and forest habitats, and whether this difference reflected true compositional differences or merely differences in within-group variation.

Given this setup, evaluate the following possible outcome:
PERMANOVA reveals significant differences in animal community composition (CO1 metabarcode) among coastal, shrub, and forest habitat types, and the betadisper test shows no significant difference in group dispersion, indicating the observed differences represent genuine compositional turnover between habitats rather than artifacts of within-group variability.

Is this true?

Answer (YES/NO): NO